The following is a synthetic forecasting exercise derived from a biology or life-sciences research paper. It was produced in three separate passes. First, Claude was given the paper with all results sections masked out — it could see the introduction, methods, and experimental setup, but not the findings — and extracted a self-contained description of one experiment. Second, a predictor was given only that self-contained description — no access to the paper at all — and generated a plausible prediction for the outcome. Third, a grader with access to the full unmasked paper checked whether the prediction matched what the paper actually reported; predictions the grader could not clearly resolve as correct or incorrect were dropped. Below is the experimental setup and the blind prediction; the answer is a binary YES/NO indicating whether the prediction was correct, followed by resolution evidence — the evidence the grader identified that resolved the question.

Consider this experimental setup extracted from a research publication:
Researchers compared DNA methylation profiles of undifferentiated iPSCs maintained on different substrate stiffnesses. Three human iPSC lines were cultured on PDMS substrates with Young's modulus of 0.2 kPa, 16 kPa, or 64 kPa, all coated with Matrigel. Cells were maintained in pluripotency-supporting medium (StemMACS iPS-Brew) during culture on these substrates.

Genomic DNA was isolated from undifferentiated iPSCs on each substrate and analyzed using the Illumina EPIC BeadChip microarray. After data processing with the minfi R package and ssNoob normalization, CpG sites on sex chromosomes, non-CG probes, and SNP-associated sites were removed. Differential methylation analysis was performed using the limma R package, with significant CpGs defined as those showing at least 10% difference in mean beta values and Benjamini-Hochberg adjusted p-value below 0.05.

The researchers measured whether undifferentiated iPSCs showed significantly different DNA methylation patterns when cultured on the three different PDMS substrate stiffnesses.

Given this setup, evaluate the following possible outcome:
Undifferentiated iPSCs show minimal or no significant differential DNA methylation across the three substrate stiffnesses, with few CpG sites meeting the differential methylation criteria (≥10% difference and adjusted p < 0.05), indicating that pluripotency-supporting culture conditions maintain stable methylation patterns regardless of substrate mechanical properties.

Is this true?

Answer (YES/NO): YES